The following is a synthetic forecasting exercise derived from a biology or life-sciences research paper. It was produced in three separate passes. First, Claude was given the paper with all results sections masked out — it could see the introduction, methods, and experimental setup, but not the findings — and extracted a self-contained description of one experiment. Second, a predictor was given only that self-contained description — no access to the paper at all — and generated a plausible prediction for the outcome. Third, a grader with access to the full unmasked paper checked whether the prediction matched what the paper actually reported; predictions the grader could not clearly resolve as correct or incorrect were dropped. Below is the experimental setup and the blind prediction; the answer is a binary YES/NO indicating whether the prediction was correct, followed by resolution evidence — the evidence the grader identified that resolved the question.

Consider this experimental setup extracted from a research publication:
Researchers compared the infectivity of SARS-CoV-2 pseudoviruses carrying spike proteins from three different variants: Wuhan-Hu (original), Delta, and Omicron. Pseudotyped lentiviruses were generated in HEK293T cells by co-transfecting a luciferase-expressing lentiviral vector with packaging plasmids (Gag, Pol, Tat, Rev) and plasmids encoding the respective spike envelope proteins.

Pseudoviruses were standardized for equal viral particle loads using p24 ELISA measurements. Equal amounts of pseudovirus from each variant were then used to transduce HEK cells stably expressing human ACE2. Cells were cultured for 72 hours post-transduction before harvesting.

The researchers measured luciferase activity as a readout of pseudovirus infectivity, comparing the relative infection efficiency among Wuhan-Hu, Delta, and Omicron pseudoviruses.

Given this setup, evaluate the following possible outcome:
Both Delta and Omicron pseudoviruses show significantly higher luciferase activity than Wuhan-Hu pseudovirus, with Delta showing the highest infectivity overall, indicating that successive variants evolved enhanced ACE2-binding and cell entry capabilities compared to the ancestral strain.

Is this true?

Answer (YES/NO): NO